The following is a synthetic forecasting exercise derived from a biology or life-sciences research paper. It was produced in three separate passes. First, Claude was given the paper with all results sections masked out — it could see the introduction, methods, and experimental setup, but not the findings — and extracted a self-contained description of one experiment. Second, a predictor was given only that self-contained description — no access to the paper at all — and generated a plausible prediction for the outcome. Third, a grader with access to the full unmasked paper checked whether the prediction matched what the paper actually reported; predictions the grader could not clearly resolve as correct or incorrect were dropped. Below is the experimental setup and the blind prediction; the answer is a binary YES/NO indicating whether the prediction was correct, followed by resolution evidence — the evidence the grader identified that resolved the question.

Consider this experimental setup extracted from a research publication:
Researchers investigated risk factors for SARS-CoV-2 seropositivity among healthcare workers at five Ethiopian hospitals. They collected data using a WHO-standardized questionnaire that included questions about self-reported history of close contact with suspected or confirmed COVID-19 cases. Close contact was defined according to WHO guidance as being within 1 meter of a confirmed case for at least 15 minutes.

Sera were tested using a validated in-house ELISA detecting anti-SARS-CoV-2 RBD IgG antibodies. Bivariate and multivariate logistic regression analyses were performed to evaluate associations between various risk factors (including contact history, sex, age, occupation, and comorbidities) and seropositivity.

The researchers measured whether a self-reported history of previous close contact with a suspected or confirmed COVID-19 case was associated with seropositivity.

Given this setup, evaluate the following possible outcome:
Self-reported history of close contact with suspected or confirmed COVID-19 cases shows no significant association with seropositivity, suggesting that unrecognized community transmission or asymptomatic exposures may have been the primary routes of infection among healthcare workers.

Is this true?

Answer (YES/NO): NO